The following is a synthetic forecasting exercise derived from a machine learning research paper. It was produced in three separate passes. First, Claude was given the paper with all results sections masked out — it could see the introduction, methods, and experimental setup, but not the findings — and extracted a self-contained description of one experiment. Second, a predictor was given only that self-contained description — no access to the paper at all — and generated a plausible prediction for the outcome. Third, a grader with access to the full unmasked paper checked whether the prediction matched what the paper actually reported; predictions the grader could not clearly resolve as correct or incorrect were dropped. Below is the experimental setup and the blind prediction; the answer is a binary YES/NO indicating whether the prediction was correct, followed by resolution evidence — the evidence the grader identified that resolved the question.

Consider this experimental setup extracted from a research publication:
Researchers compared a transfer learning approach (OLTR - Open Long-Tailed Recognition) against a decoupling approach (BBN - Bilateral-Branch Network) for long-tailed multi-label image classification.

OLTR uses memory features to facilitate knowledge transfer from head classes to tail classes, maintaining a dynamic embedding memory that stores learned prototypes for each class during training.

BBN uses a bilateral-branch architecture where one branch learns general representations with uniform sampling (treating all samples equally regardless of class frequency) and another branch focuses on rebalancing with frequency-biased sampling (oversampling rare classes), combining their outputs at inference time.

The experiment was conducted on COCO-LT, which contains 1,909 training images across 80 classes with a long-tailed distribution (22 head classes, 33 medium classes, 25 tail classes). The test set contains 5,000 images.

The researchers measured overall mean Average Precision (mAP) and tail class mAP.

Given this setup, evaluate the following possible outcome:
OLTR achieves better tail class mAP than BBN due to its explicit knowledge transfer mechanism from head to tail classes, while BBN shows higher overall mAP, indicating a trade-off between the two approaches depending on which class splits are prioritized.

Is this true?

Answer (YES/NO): NO